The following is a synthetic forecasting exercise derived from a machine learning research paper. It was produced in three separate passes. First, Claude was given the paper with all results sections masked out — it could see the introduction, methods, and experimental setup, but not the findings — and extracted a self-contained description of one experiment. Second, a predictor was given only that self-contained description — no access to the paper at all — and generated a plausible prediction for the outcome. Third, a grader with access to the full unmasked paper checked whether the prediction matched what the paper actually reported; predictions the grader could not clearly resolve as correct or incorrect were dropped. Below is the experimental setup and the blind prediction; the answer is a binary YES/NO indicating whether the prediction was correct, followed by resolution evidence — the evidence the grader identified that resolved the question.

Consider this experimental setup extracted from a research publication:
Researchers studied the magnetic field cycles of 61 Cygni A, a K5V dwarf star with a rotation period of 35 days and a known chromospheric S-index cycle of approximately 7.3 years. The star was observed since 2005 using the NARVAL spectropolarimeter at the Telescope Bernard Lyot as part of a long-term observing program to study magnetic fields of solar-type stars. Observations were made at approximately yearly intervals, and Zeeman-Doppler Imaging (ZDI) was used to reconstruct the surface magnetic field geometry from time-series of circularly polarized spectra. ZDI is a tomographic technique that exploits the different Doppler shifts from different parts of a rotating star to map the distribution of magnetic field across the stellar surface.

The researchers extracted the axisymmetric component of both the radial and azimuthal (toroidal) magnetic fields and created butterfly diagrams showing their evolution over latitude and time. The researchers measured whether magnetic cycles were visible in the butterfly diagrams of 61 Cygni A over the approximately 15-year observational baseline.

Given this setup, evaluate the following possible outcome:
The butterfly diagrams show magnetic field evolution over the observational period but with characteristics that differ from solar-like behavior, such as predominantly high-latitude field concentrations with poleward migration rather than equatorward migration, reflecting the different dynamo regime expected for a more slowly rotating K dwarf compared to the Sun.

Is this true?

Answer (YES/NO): NO